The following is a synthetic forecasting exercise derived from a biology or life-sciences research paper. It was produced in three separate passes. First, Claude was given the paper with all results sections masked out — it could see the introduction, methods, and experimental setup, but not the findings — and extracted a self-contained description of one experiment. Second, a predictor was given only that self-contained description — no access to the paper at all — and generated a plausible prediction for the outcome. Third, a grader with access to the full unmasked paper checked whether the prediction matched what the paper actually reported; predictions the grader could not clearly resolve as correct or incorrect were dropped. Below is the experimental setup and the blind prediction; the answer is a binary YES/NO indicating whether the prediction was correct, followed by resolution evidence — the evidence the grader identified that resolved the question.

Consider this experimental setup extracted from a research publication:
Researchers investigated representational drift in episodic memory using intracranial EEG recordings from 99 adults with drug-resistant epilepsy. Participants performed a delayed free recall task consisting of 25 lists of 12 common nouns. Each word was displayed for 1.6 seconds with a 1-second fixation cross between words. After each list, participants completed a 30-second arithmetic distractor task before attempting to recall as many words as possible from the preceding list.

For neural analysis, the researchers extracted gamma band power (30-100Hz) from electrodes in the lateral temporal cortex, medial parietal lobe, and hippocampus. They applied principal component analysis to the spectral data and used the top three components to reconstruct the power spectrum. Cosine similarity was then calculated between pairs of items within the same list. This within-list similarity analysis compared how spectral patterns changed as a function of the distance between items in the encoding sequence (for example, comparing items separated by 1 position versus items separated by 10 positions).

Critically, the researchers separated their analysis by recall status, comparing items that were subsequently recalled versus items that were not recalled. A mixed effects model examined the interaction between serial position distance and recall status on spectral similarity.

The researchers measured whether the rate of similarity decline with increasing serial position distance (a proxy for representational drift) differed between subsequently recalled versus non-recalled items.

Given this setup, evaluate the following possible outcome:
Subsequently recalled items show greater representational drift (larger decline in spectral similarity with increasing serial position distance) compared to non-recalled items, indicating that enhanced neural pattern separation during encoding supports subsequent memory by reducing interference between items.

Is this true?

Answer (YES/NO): YES